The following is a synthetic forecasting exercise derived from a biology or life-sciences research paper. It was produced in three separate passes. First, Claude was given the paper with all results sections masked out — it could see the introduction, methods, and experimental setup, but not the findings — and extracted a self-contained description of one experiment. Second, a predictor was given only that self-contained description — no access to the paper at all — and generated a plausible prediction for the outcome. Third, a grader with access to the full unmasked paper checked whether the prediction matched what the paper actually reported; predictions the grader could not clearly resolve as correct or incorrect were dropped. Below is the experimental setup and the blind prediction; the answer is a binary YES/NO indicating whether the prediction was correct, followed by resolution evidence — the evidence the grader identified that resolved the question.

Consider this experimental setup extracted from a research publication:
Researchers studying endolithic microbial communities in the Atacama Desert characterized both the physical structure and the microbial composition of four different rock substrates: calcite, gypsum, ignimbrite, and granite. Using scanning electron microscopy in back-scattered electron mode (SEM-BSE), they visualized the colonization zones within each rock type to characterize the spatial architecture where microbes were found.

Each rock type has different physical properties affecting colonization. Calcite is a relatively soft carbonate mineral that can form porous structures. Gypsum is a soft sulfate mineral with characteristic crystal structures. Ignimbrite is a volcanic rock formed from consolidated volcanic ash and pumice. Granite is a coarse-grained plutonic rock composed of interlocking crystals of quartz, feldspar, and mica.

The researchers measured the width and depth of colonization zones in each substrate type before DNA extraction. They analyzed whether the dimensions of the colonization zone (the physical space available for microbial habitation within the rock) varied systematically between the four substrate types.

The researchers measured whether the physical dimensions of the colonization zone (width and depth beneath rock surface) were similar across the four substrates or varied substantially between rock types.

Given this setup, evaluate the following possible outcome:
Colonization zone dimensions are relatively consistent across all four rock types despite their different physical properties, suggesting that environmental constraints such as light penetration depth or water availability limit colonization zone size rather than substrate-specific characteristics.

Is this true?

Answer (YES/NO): NO